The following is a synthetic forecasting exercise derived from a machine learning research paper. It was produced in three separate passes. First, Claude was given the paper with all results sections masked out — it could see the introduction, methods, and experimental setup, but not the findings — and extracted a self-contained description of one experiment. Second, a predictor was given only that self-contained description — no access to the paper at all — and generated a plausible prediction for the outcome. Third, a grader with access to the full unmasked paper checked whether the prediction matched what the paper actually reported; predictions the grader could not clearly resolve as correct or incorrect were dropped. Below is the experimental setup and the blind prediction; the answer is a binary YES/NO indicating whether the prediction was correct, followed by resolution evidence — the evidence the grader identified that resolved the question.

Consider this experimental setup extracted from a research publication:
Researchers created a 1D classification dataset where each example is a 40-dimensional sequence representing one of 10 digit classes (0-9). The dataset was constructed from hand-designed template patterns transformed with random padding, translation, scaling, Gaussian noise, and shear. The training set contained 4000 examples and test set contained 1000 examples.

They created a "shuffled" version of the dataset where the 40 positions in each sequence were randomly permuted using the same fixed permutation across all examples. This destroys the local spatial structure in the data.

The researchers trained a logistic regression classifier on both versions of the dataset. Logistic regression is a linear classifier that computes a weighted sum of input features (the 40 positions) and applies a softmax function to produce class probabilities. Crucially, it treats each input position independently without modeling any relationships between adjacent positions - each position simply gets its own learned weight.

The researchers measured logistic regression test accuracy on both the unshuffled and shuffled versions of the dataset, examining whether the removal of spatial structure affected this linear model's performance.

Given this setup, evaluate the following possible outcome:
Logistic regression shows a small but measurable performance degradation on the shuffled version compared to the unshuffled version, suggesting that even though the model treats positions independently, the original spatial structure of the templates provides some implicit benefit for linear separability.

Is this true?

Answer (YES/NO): NO